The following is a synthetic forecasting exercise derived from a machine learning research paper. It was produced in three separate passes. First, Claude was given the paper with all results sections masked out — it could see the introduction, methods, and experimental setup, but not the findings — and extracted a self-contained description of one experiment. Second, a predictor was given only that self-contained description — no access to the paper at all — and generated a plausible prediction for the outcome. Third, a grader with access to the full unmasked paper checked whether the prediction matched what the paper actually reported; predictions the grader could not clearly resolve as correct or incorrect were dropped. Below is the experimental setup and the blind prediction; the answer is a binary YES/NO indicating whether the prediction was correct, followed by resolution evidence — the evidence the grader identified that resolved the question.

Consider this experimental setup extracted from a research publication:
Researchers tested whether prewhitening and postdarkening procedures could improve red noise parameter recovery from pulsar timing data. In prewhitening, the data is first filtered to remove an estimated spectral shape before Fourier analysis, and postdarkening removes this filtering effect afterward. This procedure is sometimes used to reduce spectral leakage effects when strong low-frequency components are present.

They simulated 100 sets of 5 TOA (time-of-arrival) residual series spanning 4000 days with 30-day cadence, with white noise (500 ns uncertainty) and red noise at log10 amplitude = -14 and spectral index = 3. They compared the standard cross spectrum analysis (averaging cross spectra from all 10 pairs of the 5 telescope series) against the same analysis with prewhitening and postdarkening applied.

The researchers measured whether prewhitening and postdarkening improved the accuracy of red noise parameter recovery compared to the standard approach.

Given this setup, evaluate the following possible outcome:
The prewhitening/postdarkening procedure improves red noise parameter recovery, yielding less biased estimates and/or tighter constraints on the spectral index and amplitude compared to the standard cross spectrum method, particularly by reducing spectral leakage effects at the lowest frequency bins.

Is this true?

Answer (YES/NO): NO